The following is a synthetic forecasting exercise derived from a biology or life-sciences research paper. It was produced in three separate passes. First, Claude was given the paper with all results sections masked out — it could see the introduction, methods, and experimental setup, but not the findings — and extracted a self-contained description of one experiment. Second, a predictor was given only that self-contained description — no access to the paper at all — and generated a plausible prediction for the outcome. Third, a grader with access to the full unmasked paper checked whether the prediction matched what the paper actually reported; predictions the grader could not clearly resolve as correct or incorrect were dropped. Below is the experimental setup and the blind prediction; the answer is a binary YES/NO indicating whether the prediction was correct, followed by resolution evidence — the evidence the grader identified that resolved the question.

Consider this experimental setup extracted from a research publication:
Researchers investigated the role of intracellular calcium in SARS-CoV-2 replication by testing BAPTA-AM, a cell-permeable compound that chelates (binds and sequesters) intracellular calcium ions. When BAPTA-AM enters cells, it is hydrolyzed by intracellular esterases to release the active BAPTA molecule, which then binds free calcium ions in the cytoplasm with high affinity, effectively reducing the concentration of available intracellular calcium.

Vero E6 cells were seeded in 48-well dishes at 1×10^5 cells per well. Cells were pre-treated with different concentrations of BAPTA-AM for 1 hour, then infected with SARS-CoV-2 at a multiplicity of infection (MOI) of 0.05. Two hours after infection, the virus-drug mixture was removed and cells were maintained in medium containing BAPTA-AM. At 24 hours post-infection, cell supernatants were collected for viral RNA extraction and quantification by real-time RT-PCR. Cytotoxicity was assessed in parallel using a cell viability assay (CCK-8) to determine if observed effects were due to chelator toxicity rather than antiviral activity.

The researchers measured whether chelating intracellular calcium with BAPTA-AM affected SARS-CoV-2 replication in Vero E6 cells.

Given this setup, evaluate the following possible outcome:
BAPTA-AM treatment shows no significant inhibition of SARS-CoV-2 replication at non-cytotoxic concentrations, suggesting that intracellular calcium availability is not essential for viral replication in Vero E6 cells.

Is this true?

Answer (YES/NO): NO